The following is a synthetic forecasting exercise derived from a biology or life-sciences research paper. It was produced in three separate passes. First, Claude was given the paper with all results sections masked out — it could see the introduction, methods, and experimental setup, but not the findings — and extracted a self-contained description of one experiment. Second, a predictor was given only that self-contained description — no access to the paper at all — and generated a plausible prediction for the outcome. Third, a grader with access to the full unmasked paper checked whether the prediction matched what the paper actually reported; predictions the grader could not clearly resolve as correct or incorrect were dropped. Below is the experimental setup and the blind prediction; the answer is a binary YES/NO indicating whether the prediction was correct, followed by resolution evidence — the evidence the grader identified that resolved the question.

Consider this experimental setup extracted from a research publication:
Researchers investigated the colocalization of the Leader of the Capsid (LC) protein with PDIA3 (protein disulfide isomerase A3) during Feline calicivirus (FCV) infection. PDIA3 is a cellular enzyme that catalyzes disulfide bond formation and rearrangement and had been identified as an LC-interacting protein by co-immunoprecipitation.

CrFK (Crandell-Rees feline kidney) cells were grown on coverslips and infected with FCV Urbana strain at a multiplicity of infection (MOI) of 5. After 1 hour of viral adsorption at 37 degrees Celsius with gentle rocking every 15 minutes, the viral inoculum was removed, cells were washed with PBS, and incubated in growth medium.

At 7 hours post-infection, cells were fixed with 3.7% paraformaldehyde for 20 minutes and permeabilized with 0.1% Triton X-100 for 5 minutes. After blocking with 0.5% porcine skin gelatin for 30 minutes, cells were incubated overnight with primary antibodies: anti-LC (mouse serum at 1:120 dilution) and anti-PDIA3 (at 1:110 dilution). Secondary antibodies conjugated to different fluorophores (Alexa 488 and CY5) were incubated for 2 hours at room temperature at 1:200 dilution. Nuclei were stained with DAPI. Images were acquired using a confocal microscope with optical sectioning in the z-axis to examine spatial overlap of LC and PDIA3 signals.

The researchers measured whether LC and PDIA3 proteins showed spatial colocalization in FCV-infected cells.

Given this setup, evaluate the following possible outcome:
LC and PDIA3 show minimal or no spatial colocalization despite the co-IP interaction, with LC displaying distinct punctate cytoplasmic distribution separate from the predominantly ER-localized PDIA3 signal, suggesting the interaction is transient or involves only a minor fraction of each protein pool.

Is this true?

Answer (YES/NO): NO